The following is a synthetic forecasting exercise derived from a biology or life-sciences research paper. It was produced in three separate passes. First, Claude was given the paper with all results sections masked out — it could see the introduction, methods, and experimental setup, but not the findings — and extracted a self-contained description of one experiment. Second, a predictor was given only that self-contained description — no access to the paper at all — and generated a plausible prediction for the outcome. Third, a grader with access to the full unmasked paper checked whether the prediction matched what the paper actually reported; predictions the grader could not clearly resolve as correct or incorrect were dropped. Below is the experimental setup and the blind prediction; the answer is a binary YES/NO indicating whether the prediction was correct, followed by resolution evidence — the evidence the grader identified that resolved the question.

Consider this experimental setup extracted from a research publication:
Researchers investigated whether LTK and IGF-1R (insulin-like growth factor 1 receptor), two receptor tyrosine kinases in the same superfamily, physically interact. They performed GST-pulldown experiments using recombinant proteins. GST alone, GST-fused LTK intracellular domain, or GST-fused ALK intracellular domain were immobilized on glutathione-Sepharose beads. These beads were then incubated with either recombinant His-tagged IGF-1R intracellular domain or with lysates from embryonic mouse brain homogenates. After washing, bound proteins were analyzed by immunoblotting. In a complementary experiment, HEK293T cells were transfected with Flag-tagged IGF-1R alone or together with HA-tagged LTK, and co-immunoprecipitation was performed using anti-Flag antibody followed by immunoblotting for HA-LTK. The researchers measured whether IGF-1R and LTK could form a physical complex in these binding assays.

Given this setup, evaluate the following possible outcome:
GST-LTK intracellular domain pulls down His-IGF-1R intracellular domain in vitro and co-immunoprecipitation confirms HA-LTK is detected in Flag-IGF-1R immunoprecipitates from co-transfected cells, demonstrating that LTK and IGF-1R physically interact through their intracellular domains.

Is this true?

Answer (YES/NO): YES